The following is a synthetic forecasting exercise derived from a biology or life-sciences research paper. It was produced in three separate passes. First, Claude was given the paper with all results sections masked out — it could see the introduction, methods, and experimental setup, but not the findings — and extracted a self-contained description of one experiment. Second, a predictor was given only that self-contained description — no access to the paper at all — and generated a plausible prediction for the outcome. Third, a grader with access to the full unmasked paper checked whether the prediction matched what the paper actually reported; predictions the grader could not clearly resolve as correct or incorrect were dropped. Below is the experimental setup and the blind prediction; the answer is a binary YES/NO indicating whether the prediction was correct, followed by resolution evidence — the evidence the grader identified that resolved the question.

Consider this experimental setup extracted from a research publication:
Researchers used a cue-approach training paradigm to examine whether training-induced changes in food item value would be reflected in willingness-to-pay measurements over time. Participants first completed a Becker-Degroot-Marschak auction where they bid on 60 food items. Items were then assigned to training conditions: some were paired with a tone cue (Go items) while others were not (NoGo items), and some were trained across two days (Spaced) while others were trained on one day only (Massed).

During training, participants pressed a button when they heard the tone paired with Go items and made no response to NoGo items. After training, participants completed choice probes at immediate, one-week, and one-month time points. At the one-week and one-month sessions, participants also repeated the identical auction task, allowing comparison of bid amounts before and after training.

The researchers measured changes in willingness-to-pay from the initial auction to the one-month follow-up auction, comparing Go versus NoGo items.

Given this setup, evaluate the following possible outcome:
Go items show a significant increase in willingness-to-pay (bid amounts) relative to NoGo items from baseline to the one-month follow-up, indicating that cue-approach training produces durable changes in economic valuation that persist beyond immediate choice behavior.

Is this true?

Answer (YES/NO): NO